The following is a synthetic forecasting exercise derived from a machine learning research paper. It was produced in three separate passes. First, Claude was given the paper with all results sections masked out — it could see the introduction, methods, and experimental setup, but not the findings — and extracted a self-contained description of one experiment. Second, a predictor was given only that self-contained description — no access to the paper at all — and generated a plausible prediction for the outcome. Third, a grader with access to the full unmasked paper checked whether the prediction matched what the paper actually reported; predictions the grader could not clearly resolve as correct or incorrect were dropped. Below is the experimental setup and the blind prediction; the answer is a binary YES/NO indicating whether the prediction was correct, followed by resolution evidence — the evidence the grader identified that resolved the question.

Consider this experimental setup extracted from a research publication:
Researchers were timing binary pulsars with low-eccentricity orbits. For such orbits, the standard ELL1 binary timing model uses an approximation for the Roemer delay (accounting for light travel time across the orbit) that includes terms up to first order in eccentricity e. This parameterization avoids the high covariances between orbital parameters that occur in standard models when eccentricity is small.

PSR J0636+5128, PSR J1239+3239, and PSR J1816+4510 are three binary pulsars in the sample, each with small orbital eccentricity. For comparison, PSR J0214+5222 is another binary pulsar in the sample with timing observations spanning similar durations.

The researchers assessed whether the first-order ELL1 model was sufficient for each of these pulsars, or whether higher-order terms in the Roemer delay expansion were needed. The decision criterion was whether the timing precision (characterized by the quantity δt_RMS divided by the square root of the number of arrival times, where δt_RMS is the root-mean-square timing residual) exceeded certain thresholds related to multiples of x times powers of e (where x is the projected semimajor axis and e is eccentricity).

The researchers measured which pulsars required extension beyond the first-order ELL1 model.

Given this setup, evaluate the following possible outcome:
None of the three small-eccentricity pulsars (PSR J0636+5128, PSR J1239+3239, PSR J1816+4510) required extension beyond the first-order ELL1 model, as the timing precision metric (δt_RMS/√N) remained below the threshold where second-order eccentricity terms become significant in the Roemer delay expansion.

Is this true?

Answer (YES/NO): YES